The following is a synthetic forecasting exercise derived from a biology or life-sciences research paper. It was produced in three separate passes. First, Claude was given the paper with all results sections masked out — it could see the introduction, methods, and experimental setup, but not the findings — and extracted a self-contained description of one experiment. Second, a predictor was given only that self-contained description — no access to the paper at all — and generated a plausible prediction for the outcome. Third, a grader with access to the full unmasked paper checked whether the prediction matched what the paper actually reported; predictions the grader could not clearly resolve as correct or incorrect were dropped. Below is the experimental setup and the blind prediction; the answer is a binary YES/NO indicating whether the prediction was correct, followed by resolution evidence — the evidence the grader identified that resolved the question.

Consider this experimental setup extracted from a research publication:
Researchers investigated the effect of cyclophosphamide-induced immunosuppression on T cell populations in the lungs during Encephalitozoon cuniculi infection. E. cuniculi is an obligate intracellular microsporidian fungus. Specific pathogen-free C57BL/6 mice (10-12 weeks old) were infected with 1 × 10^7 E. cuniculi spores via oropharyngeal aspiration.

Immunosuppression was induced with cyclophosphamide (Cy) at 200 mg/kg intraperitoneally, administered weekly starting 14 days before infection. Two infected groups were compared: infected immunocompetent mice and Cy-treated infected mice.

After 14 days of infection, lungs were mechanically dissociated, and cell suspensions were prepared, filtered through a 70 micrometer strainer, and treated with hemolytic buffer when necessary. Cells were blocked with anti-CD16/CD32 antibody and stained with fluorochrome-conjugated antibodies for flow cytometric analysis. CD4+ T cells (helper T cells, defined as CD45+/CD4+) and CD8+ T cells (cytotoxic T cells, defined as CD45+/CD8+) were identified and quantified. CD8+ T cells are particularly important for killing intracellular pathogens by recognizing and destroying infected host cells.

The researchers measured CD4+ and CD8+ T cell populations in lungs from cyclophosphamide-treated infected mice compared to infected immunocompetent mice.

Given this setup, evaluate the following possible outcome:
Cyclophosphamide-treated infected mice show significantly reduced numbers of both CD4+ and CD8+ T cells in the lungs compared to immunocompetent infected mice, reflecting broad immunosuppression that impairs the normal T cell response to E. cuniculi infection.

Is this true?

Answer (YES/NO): NO